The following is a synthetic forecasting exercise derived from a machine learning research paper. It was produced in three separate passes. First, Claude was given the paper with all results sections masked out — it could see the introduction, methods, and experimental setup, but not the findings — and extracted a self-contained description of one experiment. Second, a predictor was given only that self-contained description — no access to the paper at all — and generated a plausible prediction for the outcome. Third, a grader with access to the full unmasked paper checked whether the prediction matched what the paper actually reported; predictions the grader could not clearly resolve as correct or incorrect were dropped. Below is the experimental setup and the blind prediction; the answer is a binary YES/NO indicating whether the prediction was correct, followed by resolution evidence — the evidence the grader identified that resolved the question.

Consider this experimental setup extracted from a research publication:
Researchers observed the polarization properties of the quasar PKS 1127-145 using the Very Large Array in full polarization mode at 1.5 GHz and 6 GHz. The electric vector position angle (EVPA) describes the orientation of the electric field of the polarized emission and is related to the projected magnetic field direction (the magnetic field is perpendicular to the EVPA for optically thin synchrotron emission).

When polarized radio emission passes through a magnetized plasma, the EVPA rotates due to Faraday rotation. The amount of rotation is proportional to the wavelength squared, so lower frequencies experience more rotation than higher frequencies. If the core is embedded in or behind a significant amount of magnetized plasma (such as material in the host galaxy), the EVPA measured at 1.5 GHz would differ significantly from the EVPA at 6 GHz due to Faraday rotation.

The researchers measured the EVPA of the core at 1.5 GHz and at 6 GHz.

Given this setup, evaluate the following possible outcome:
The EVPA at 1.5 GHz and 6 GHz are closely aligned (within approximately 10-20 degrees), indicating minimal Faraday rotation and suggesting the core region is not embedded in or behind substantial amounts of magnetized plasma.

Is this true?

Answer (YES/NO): NO